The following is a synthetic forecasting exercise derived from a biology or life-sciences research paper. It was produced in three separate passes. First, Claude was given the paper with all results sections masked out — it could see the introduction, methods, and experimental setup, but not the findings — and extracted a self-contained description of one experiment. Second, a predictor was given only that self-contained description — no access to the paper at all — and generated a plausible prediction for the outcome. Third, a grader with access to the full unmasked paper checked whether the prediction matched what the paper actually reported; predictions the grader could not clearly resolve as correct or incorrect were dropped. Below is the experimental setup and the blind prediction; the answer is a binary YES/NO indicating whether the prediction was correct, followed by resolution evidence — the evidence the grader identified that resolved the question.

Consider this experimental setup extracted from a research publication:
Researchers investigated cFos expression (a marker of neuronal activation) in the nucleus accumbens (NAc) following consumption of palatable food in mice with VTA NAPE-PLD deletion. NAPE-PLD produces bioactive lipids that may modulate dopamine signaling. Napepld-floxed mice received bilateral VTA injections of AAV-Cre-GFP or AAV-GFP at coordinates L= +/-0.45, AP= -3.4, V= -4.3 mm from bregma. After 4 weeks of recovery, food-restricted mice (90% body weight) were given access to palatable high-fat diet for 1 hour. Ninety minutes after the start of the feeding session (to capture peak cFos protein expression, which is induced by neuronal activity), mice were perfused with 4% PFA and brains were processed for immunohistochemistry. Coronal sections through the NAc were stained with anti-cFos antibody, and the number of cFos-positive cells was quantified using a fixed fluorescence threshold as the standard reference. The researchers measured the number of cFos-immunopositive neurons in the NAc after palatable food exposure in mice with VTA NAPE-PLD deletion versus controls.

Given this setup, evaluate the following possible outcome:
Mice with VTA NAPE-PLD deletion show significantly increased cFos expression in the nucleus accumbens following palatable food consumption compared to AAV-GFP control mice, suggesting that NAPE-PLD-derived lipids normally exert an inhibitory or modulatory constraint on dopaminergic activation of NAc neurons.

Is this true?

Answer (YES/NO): YES